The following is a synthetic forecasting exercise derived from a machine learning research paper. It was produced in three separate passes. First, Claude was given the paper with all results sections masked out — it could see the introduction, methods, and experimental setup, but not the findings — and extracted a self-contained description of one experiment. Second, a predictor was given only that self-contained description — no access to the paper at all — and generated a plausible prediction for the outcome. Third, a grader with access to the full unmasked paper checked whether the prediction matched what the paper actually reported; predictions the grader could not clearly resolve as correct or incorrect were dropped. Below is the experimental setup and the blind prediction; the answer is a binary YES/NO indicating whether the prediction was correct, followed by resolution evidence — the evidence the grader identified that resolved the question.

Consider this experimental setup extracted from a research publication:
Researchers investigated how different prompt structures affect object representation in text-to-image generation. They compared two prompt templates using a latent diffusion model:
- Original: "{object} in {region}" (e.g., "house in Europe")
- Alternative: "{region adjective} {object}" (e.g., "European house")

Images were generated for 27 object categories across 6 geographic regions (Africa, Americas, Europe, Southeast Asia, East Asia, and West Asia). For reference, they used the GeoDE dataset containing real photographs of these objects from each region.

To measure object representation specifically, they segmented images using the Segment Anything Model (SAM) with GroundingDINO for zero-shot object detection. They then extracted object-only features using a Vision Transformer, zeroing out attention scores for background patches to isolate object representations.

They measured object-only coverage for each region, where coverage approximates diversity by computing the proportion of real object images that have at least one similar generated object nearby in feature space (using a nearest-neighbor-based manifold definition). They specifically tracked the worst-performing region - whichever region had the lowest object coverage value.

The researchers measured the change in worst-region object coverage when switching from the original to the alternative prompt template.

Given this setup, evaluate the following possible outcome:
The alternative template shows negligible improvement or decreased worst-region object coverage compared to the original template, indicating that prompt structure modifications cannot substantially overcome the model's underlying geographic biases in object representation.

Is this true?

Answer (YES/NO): YES